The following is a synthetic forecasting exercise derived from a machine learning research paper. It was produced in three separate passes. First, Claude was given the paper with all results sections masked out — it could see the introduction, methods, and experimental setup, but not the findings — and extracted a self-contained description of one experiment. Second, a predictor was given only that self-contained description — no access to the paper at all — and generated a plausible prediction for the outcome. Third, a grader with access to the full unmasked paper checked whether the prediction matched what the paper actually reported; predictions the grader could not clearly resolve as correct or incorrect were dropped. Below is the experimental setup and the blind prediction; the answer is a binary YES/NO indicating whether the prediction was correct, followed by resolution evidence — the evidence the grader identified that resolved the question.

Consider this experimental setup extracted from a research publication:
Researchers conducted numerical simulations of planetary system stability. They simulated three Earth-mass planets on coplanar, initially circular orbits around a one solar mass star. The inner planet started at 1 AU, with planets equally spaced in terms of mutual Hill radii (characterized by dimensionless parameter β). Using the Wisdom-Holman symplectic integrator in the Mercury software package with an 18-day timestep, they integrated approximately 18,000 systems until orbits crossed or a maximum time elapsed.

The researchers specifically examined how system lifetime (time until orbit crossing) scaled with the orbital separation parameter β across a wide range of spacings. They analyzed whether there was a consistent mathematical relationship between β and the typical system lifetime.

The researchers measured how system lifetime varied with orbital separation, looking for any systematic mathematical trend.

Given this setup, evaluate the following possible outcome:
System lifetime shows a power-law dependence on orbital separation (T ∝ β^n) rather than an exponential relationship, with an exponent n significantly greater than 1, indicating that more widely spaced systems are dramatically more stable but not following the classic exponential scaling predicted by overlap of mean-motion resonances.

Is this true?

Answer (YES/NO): NO